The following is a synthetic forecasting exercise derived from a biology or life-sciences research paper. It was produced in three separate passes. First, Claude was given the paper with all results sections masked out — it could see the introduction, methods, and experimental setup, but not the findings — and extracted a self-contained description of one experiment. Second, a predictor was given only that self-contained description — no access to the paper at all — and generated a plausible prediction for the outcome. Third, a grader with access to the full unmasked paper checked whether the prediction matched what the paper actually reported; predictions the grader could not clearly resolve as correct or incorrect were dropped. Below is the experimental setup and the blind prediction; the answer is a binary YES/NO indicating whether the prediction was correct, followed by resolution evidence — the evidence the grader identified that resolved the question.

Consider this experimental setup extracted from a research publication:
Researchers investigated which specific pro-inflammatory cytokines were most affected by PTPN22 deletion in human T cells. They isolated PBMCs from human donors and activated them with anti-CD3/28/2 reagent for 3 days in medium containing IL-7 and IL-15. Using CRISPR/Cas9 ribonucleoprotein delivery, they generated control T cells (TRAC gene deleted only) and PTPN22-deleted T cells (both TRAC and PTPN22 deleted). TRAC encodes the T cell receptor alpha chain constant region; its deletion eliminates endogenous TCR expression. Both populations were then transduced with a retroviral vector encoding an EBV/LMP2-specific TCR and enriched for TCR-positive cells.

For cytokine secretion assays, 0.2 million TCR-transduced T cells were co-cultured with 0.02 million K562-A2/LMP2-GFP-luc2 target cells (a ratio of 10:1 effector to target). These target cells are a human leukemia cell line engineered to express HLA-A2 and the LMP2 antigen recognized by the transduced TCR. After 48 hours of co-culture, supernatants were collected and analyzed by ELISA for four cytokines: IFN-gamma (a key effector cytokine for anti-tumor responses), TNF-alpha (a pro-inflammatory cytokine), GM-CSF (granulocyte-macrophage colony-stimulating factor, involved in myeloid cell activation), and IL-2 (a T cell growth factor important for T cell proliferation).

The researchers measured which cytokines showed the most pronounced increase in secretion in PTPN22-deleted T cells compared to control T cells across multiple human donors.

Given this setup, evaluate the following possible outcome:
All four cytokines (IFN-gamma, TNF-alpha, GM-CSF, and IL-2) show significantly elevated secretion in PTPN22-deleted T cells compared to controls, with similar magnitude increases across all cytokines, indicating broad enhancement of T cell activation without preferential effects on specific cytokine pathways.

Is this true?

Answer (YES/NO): NO